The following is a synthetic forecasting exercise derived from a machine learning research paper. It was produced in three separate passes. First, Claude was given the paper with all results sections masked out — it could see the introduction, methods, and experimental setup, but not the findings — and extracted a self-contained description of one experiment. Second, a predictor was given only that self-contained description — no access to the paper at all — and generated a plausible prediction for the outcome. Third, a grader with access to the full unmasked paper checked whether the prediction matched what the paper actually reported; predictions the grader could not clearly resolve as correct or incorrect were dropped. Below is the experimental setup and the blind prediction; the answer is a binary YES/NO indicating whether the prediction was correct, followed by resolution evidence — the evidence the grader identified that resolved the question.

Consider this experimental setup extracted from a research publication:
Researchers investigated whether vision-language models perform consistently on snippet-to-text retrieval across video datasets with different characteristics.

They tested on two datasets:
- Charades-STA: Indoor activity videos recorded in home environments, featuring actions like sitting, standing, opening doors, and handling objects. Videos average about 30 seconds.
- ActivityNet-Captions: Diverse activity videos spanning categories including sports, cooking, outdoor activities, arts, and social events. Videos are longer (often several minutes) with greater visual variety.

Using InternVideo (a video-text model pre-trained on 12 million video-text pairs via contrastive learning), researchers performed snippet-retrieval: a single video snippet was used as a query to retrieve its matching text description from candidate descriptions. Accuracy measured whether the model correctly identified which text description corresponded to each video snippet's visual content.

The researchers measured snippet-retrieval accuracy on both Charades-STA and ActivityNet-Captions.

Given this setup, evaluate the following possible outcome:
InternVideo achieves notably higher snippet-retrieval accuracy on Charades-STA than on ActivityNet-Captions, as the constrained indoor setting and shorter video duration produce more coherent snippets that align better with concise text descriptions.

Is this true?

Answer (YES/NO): NO